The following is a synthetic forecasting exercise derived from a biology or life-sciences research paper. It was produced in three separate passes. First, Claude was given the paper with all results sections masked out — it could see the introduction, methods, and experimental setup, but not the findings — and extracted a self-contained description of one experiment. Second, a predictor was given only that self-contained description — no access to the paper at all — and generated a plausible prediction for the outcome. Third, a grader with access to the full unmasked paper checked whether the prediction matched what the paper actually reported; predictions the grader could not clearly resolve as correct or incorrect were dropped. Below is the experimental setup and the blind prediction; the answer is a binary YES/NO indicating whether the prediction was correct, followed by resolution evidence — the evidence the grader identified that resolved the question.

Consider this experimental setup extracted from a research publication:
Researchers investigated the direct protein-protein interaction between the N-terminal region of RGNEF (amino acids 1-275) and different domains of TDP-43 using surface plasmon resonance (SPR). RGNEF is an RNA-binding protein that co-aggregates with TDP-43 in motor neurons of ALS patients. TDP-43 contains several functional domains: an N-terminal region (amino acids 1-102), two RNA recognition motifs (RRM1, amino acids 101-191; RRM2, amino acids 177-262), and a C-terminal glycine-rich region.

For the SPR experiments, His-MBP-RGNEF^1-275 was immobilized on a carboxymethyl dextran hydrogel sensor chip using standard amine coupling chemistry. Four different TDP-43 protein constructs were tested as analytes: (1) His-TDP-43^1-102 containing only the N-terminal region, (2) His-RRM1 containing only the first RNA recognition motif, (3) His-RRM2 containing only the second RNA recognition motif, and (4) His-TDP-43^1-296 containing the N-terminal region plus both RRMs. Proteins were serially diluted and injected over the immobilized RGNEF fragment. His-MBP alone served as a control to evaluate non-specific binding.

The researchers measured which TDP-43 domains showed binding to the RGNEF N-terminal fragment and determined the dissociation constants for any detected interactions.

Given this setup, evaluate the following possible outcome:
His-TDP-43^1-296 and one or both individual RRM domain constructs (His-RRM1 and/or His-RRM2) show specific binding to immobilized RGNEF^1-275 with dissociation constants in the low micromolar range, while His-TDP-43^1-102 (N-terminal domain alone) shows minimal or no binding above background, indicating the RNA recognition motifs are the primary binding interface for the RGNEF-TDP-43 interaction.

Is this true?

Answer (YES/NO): YES